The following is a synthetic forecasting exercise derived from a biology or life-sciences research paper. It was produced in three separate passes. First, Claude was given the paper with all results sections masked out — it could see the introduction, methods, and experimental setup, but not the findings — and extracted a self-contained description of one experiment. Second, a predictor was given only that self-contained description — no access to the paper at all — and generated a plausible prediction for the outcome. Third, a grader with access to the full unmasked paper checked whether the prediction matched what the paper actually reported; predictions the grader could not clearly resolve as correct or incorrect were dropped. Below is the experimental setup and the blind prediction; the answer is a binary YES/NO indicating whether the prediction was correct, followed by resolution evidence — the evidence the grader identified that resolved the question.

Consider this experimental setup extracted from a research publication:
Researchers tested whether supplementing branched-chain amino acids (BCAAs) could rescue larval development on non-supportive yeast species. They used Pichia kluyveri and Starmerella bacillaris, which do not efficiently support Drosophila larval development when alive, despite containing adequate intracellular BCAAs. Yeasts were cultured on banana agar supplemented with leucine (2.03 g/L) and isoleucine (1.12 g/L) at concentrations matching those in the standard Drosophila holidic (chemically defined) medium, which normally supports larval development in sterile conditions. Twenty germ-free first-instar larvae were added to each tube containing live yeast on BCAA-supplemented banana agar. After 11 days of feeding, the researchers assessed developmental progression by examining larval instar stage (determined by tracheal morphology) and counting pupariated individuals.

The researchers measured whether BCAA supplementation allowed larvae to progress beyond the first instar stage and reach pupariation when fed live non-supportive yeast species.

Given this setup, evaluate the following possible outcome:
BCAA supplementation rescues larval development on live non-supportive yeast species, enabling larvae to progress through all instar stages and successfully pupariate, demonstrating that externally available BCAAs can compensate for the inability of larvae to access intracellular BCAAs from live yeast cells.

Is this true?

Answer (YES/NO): NO